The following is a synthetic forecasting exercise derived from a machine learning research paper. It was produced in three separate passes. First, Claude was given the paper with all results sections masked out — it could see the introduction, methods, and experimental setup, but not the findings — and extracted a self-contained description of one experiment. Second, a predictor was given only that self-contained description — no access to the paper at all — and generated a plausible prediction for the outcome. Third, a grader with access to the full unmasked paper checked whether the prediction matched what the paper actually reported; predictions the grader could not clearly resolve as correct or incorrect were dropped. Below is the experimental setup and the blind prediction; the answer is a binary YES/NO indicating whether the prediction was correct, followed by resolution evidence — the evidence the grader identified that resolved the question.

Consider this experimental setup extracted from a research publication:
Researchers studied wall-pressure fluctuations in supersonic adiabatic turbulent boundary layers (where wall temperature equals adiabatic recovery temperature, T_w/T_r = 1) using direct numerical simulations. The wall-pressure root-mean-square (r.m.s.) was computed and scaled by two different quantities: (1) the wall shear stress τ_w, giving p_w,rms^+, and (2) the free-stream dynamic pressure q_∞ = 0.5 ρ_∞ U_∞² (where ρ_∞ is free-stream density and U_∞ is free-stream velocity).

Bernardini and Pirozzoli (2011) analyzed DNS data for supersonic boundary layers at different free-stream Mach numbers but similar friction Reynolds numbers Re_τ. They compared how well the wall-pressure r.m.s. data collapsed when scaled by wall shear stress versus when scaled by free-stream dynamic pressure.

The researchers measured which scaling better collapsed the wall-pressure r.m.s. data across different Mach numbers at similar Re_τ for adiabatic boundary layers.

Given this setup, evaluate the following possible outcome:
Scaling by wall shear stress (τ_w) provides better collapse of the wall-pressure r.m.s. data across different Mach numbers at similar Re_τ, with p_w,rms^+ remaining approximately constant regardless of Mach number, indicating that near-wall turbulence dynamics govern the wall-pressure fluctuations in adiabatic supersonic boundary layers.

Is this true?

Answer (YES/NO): YES